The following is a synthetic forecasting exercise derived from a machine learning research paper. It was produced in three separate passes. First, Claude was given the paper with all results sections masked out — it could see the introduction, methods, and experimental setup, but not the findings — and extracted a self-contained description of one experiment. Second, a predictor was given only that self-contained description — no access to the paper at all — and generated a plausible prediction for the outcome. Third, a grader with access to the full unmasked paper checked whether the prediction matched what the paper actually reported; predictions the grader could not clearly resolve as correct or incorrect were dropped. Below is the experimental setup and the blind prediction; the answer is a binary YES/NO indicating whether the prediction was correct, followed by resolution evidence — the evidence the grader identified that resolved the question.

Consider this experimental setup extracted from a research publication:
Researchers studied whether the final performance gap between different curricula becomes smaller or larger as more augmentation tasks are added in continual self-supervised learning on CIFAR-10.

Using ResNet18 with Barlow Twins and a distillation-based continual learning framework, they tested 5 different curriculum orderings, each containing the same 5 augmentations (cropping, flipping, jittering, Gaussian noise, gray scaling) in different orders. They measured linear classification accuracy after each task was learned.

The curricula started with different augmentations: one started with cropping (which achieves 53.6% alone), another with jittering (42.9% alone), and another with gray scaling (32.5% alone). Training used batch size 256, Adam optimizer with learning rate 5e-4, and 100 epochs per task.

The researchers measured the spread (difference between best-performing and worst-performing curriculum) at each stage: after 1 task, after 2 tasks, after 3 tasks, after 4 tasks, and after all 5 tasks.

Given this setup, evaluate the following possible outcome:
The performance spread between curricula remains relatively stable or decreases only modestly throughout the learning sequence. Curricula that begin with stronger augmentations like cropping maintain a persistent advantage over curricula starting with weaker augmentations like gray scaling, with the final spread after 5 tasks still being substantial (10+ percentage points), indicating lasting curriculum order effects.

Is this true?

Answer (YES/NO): NO